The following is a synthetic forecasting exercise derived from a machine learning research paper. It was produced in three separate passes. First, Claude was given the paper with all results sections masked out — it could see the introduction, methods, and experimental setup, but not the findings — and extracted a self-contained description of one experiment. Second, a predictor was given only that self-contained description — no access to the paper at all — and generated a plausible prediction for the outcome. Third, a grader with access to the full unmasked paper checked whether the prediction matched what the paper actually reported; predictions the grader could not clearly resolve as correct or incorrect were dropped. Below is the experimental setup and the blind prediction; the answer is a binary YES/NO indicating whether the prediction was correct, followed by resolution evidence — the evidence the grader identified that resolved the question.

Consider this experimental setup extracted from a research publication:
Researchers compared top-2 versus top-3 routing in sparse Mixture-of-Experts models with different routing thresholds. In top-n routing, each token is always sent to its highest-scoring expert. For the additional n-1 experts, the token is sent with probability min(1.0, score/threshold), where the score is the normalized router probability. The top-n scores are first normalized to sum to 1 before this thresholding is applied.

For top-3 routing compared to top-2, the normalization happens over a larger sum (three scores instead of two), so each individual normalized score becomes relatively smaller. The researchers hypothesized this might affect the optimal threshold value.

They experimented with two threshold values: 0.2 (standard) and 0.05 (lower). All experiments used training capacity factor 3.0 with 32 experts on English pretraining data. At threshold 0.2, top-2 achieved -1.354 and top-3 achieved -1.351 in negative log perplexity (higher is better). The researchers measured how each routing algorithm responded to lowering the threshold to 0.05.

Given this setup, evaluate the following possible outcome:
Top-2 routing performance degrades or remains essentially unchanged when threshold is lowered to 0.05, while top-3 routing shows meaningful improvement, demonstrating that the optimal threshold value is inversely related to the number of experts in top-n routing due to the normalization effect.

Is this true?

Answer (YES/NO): NO